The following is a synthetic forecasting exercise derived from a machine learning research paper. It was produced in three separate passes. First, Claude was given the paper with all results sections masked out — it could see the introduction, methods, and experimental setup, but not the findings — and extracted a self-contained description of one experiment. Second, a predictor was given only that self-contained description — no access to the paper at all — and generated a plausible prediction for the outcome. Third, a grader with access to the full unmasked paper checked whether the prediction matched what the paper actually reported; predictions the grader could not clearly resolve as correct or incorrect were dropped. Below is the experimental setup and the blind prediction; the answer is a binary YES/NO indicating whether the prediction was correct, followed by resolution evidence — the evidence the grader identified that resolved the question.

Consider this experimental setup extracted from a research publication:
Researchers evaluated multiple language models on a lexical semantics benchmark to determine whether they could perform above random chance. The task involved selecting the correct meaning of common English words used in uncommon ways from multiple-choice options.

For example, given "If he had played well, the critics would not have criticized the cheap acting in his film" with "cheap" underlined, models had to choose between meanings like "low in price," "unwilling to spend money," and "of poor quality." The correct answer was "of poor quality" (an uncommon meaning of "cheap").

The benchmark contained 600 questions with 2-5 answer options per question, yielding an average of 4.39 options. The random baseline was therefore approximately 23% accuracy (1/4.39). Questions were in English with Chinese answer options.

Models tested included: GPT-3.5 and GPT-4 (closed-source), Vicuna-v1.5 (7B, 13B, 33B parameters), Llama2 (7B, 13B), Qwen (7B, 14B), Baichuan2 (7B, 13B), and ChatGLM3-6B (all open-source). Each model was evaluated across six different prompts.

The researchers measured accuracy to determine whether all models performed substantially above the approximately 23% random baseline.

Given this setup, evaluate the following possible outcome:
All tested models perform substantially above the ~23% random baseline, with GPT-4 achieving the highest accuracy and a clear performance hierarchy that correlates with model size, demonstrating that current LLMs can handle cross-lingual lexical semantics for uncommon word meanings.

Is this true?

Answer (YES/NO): NO